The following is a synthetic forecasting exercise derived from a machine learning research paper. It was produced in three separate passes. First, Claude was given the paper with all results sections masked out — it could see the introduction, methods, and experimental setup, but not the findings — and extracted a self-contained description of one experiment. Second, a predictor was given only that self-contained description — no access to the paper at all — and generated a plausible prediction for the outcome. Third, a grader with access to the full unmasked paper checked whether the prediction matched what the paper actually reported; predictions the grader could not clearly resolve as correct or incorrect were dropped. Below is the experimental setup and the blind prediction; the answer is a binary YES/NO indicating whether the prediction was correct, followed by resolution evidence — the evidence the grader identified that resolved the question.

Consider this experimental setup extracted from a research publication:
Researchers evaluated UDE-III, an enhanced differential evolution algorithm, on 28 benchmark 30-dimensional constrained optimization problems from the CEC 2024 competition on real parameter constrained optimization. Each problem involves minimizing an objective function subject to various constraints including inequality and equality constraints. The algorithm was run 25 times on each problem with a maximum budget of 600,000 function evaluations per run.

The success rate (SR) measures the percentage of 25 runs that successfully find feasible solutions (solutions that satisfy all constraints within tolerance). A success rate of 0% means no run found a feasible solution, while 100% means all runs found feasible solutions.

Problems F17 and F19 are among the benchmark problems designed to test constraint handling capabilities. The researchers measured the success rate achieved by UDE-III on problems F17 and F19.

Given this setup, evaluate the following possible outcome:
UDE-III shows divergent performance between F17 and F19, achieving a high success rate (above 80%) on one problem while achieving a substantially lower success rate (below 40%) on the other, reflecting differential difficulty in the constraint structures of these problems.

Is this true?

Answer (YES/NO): NO